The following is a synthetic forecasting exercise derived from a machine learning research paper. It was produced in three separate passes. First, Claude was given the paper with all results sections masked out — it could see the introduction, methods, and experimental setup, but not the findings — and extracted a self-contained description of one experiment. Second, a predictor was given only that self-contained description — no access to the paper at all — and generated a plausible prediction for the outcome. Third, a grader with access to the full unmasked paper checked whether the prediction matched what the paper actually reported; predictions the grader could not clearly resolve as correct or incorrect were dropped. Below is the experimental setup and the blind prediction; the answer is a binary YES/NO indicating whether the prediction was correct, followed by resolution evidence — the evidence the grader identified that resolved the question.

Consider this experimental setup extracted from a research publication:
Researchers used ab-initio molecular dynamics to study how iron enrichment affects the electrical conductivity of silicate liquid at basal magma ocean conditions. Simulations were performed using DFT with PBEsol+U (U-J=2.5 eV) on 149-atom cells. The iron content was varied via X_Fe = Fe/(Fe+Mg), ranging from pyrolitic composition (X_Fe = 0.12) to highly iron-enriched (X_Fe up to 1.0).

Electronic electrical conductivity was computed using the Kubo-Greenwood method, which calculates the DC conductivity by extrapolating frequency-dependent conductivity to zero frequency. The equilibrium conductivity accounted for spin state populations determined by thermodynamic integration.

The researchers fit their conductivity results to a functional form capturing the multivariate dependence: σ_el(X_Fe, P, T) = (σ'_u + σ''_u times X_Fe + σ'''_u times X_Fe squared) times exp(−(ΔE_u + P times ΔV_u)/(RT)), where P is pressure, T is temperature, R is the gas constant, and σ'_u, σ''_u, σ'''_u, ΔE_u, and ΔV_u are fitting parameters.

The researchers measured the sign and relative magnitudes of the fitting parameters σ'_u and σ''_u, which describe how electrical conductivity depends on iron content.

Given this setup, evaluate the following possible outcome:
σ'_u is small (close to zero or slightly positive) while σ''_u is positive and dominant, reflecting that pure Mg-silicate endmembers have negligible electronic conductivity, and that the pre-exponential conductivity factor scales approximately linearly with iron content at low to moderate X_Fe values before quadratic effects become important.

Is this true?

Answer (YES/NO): NO